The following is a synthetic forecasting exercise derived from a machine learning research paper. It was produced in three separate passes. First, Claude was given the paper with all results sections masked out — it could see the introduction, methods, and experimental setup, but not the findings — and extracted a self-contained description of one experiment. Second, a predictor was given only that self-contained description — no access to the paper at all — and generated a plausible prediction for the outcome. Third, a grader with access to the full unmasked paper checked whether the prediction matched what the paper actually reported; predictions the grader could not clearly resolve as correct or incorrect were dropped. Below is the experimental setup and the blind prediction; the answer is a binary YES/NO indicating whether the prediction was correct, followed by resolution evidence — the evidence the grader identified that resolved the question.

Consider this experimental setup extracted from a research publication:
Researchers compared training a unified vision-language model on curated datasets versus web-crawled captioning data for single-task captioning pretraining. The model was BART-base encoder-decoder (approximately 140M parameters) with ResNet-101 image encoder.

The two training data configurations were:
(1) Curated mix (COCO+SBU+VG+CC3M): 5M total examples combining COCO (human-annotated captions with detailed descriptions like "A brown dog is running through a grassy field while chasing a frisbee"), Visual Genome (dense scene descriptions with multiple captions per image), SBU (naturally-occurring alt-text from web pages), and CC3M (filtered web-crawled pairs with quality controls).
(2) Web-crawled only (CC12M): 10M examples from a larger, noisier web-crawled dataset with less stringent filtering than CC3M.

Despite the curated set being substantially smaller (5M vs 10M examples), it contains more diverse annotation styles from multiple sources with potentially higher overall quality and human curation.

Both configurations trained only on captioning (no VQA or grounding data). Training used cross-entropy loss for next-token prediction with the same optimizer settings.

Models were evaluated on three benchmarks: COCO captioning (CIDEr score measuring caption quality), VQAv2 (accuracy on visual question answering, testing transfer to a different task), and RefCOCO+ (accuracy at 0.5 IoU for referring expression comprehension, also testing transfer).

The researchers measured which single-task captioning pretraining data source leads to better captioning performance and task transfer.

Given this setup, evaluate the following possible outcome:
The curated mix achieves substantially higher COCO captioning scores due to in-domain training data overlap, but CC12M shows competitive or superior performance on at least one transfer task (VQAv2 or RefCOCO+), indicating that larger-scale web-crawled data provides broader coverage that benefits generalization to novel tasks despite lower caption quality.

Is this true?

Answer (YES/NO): YES